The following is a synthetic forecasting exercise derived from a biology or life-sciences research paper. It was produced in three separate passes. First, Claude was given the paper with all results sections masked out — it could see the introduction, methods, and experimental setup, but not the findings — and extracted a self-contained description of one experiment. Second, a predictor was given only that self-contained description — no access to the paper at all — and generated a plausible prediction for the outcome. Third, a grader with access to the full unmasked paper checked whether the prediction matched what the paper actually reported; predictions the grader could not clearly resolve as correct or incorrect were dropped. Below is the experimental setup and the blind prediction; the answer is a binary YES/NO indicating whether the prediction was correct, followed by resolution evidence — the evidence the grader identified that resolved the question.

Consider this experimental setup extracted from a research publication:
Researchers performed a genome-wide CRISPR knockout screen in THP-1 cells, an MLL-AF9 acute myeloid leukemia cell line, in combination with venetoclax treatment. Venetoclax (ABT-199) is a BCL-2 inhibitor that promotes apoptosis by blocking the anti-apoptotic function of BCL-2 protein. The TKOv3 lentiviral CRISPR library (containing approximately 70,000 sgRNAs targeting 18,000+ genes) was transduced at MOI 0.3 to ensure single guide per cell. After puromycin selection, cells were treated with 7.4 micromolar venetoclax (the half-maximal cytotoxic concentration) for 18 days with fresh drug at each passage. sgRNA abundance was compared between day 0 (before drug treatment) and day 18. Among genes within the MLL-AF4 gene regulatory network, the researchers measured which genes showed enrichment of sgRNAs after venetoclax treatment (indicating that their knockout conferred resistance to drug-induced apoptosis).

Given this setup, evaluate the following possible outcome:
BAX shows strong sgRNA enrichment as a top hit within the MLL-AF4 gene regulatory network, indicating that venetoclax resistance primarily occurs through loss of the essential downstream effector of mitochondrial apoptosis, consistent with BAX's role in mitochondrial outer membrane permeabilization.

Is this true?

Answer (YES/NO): NO